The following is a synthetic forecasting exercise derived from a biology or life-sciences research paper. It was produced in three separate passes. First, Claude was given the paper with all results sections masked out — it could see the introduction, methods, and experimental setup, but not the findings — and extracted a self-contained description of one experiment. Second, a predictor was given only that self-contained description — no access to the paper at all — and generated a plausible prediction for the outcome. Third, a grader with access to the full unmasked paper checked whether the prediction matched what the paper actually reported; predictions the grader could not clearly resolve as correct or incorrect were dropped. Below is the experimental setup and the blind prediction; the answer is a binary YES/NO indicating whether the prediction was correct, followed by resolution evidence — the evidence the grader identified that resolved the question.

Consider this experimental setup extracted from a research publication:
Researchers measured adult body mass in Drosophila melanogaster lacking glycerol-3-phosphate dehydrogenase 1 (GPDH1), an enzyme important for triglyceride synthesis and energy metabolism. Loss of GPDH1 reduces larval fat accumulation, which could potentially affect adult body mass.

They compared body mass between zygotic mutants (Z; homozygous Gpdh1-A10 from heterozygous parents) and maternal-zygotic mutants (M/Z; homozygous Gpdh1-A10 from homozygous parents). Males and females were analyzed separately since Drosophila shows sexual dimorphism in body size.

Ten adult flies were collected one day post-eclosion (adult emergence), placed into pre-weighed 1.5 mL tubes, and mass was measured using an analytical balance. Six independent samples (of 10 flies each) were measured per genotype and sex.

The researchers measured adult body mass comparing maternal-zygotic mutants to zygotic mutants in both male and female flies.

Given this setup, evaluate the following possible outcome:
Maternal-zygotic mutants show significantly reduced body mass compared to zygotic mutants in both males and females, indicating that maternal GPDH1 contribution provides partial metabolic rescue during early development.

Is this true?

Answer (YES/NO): NO